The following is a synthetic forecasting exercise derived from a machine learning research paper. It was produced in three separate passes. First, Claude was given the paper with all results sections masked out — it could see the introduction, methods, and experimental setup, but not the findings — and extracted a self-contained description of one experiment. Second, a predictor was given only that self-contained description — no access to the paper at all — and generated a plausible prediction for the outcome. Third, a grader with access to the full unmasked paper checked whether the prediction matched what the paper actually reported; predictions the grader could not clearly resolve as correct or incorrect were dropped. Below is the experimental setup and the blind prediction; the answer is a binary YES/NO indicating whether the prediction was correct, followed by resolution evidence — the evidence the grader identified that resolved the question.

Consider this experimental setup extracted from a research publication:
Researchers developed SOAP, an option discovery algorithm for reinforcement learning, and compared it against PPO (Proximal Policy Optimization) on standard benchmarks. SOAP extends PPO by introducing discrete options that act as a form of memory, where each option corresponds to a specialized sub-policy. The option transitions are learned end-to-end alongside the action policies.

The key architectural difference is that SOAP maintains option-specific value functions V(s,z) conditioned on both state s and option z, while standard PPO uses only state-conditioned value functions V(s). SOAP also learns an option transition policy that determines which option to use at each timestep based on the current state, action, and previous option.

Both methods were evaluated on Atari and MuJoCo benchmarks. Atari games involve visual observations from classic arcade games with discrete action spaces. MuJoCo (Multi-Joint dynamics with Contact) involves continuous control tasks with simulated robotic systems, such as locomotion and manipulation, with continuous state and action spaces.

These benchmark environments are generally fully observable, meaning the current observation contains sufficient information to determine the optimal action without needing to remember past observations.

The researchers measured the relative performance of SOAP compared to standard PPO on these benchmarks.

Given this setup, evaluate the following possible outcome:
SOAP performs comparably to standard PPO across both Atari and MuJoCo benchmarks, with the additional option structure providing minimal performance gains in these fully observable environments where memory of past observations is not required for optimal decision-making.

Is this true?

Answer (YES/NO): NO